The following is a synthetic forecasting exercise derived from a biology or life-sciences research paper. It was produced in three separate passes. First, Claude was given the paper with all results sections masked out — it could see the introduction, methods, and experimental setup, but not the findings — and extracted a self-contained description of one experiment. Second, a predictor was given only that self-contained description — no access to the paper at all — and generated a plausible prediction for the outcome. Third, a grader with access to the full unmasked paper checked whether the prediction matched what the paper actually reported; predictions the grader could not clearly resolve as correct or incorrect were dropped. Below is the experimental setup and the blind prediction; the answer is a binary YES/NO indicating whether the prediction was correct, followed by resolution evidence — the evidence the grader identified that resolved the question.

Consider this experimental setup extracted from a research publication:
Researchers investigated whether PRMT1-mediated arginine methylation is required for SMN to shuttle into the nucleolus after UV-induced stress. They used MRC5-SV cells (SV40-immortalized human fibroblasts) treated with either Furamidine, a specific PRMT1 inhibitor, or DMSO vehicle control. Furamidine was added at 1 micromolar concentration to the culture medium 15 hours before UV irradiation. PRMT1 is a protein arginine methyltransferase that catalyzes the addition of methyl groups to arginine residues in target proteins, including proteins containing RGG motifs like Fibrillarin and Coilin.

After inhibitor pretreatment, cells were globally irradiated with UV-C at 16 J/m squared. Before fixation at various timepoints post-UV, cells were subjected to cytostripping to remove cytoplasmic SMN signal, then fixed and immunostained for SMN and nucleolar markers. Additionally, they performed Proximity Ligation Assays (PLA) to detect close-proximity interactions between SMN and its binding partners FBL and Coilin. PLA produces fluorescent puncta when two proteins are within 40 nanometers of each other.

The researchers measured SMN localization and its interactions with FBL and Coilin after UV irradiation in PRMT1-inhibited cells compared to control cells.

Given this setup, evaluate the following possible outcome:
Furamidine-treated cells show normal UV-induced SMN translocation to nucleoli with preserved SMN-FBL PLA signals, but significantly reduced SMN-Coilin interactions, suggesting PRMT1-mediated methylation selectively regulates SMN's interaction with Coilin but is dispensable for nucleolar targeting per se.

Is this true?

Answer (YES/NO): NO